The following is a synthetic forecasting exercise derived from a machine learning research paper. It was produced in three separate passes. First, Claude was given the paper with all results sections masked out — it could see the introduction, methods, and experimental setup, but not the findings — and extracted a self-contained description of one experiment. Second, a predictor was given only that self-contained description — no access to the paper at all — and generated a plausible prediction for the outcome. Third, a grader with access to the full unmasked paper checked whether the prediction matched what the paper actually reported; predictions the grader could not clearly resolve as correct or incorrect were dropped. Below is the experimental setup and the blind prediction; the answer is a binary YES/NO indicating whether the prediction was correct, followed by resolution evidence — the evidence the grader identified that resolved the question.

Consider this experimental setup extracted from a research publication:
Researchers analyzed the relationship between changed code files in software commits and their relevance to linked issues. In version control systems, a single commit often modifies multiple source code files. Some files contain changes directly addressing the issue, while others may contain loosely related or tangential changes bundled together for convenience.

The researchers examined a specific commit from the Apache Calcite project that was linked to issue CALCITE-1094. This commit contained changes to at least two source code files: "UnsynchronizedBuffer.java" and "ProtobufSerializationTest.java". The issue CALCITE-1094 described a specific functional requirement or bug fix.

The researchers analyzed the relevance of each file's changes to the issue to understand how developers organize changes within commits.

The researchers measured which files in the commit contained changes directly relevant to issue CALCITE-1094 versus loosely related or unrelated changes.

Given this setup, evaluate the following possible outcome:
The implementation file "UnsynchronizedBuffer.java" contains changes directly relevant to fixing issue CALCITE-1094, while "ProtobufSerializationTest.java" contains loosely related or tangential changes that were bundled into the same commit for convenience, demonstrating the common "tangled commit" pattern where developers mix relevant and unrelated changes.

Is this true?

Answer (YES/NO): YES